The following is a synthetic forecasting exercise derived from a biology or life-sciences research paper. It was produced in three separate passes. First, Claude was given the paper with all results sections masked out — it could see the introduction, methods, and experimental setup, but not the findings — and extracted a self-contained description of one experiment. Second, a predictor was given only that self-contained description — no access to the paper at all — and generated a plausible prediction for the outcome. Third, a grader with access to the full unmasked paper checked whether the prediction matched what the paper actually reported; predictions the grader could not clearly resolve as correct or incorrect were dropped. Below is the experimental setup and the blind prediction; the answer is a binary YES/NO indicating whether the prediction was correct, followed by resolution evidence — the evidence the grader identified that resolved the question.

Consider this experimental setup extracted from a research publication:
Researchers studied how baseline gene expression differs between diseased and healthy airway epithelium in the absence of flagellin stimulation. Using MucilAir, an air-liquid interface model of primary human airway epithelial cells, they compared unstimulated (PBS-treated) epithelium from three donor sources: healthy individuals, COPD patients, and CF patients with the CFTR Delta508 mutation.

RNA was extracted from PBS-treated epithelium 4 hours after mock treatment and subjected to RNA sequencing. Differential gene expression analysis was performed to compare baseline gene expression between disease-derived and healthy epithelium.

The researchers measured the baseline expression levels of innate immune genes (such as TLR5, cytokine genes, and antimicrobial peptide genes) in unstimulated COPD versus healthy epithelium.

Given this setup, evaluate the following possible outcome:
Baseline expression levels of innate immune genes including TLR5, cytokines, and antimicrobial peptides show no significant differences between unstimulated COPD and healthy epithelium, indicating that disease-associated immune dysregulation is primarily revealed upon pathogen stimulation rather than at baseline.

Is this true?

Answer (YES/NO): YES